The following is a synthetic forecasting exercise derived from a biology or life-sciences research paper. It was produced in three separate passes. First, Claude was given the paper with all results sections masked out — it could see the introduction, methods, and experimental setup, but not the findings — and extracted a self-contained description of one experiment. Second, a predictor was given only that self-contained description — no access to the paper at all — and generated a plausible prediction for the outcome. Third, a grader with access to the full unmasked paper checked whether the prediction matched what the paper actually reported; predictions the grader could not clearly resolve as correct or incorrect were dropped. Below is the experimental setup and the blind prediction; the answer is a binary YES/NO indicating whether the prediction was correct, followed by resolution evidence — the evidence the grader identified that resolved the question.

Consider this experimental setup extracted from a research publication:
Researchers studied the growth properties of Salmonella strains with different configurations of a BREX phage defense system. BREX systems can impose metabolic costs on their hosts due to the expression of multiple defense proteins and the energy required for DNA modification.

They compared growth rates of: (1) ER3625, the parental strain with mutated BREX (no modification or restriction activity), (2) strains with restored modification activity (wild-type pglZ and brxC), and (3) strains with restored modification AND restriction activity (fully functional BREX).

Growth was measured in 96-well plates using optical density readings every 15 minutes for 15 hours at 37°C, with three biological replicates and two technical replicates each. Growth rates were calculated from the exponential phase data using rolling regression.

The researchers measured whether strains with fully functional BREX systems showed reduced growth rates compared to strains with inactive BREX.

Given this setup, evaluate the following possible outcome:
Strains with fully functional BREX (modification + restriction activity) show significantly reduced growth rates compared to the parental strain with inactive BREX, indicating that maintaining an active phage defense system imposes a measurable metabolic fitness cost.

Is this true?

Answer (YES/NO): NO